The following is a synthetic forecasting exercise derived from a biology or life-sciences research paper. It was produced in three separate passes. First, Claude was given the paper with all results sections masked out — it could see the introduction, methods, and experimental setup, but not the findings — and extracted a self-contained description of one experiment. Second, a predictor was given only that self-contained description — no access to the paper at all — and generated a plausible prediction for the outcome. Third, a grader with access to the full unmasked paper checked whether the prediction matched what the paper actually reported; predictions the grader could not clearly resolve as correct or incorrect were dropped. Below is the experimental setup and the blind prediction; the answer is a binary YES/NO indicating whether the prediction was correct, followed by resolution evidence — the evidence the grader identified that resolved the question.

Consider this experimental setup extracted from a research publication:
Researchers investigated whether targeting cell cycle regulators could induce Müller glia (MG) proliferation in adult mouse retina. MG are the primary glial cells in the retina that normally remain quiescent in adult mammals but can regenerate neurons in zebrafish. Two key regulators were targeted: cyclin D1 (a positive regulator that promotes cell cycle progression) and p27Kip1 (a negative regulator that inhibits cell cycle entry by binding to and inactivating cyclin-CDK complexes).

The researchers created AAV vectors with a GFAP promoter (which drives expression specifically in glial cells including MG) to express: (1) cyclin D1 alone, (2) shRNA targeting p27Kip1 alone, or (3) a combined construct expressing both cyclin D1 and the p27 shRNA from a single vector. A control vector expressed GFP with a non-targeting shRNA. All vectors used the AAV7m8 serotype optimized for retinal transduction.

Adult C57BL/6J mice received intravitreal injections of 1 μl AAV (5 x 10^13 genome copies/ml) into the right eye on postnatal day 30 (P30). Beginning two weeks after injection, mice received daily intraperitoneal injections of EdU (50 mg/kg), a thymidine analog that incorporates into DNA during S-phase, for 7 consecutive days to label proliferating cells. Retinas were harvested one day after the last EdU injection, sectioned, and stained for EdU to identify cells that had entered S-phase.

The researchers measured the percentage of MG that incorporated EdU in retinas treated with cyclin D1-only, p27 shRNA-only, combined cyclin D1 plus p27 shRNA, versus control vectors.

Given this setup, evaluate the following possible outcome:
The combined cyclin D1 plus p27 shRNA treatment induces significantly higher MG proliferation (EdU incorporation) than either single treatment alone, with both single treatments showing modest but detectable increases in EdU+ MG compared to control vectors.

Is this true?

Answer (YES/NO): YES